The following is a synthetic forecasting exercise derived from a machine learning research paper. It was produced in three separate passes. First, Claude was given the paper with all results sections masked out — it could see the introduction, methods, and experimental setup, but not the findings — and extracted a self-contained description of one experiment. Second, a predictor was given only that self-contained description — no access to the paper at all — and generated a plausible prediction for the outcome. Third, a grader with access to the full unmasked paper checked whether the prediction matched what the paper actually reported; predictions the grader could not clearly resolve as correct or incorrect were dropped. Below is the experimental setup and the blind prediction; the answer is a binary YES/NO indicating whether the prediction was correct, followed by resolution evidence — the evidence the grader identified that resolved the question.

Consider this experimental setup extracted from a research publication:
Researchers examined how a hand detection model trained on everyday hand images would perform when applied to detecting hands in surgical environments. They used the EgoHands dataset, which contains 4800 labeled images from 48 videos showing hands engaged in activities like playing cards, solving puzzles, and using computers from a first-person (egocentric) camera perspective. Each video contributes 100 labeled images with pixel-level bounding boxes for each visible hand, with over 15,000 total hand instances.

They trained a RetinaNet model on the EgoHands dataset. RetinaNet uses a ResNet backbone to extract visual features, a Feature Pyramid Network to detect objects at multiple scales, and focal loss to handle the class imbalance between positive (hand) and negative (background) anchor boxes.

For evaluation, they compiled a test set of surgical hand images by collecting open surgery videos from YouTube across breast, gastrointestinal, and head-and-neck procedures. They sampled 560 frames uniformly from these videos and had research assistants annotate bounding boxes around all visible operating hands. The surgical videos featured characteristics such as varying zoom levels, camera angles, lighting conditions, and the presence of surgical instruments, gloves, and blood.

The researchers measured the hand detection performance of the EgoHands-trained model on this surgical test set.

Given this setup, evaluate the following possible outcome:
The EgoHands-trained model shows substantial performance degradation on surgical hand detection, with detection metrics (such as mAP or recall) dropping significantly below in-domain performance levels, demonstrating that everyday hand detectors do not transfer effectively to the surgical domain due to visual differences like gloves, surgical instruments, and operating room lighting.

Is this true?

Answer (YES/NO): YES